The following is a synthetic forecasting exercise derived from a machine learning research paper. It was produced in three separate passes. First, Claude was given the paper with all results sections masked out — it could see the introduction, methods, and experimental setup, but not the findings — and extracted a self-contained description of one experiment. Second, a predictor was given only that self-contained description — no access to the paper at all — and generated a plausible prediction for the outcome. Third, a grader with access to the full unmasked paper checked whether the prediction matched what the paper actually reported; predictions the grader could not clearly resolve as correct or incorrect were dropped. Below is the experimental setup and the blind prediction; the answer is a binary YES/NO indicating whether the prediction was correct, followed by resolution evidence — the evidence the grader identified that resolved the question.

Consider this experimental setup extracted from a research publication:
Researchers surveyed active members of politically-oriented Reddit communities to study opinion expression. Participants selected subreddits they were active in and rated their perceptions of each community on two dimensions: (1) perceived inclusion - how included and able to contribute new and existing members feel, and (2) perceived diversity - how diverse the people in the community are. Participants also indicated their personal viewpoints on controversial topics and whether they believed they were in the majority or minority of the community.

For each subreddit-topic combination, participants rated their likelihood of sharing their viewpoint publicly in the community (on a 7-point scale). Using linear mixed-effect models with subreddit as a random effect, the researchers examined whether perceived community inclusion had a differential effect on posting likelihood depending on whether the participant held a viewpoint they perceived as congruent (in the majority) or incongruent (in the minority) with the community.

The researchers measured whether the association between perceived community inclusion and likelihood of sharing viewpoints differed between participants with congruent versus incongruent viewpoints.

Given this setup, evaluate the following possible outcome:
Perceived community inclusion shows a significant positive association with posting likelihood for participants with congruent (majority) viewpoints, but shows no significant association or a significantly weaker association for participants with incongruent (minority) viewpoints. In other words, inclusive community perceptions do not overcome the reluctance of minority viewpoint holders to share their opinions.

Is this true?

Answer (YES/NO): NO